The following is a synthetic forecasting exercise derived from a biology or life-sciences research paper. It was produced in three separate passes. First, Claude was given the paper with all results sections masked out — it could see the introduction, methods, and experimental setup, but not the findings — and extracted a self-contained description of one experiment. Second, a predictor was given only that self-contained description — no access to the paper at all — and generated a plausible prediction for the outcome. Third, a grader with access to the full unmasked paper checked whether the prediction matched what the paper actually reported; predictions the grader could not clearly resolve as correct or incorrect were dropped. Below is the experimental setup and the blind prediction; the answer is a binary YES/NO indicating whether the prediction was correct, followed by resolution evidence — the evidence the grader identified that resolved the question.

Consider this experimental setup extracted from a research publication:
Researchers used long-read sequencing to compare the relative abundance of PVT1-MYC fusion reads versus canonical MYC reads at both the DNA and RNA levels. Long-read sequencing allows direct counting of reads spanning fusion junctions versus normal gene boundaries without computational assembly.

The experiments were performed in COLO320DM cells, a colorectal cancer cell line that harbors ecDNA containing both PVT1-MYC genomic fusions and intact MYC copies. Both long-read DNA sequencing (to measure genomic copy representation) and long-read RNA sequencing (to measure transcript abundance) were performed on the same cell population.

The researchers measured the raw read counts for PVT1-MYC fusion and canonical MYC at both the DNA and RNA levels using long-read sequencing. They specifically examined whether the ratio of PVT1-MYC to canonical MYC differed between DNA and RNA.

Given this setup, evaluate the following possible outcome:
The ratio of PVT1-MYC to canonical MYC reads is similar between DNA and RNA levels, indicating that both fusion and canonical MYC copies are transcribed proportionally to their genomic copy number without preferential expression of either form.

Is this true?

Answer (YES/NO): NO